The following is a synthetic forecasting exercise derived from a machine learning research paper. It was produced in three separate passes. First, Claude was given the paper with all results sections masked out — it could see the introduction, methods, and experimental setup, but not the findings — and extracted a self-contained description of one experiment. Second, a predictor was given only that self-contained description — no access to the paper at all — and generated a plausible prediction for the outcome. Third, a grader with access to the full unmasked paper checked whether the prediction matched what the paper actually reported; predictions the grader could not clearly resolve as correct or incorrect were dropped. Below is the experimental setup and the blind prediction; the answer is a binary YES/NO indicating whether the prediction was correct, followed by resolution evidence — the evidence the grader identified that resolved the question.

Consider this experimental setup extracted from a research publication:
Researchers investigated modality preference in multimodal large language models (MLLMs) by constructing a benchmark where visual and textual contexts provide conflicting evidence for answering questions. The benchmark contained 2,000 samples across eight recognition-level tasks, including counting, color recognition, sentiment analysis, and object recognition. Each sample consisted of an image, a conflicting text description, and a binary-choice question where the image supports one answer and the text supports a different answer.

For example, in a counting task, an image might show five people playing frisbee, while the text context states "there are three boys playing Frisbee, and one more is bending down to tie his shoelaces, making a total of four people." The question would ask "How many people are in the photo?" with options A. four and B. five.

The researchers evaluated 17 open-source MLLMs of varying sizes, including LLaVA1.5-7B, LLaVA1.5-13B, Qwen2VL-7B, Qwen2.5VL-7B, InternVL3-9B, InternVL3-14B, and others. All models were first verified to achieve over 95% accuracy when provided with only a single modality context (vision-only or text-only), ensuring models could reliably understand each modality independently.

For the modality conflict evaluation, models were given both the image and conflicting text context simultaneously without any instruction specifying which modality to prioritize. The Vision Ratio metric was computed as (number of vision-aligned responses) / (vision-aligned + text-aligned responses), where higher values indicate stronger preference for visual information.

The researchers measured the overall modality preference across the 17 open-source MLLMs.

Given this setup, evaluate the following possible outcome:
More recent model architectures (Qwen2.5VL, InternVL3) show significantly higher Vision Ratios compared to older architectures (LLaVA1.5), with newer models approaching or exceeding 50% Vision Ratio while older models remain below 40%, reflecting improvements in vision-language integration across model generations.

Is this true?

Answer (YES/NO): YES